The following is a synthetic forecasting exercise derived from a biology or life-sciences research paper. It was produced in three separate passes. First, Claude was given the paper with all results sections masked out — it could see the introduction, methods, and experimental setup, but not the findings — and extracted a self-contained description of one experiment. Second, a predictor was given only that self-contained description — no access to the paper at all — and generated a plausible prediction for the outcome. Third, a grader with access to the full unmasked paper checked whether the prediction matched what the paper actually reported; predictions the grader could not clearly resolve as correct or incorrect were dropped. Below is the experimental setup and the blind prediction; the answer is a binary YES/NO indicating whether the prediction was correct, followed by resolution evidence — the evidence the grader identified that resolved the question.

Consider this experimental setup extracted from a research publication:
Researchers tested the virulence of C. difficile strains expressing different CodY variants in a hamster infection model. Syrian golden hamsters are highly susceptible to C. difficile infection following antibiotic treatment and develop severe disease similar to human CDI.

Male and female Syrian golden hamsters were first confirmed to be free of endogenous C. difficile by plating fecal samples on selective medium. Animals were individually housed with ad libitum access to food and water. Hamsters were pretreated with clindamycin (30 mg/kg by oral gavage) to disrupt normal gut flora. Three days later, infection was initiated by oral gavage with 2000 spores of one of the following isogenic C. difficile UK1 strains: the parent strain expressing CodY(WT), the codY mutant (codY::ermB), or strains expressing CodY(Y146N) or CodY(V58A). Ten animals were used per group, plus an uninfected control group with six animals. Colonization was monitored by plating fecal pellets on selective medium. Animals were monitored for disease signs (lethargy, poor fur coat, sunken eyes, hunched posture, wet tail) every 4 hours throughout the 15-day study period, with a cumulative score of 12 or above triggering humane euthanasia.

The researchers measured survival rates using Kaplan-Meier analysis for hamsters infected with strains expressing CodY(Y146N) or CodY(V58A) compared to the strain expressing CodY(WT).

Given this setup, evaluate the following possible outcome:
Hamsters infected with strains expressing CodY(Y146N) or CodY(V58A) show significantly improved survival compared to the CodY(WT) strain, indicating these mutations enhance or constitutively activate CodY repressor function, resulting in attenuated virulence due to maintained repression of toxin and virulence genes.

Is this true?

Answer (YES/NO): NO